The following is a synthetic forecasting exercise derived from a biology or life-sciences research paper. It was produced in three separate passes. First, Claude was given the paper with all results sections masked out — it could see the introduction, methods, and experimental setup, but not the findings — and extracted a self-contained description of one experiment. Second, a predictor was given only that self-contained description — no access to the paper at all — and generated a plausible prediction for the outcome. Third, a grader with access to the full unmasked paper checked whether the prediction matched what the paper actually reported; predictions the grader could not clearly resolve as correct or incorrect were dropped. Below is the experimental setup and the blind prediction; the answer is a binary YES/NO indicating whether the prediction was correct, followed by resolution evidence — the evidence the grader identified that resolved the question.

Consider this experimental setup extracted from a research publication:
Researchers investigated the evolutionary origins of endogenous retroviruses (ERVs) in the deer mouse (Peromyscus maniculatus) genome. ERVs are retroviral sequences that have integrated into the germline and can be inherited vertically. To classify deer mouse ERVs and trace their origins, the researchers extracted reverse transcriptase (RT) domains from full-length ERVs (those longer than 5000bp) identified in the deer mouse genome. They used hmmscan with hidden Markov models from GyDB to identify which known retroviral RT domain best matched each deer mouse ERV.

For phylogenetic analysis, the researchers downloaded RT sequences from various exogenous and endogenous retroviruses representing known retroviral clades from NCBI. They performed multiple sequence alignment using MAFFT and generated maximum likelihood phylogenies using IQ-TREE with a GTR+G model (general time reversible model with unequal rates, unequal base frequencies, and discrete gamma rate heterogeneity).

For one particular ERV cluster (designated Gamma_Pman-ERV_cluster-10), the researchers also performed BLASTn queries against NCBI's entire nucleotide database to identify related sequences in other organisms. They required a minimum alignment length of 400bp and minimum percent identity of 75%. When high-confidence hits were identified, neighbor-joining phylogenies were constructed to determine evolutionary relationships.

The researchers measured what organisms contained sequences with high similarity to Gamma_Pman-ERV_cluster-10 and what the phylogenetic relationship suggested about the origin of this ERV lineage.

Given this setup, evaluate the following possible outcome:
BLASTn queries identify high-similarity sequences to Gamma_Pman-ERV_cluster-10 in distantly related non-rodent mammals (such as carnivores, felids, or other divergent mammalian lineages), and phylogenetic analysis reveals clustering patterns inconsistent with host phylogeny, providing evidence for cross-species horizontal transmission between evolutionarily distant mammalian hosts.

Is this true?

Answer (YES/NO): YES